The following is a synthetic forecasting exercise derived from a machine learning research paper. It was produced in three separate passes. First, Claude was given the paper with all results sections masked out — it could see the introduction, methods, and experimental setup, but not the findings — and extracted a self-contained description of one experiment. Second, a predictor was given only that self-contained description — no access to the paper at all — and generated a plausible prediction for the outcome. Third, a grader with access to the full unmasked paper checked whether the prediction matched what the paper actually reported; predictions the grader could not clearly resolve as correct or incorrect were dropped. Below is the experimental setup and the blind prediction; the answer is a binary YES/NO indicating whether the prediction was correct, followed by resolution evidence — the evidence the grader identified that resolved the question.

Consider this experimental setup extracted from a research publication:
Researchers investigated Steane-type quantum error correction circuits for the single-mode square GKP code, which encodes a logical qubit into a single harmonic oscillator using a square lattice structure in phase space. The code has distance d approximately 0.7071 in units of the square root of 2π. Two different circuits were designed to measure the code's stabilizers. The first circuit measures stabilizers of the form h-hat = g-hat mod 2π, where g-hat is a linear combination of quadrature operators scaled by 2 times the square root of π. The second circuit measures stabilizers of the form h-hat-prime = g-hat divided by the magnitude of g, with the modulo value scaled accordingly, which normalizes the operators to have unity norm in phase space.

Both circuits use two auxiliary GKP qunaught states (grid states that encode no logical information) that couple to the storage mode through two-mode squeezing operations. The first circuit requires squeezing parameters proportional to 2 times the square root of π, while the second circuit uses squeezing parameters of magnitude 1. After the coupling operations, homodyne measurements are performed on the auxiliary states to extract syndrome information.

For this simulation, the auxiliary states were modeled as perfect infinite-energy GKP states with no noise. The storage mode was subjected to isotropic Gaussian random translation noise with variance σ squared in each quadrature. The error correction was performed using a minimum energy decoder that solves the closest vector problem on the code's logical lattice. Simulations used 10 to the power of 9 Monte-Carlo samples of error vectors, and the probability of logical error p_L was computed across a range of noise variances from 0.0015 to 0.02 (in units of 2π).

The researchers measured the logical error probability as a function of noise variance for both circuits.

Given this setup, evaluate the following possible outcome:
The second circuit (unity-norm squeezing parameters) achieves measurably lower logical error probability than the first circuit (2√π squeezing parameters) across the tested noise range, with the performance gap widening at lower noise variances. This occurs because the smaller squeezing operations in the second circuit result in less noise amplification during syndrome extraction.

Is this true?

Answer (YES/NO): NO